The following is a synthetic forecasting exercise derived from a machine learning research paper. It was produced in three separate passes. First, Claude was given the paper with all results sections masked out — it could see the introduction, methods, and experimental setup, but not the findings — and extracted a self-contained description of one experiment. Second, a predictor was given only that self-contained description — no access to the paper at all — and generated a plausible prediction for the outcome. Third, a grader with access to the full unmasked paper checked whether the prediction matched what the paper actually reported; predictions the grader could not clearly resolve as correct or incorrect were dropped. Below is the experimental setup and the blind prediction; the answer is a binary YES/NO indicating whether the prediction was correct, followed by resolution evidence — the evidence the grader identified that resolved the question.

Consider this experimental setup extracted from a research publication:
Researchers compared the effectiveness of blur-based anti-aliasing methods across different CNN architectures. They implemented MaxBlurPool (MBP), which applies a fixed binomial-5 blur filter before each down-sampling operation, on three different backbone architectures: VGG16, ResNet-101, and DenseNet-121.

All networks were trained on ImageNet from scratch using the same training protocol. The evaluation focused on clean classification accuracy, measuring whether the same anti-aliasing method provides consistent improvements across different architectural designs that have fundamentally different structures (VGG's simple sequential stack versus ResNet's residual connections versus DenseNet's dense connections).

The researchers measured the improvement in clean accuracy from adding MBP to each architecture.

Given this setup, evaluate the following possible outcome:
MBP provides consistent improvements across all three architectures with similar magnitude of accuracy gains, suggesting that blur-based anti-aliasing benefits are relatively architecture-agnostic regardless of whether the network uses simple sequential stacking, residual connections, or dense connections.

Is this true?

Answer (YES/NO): NO